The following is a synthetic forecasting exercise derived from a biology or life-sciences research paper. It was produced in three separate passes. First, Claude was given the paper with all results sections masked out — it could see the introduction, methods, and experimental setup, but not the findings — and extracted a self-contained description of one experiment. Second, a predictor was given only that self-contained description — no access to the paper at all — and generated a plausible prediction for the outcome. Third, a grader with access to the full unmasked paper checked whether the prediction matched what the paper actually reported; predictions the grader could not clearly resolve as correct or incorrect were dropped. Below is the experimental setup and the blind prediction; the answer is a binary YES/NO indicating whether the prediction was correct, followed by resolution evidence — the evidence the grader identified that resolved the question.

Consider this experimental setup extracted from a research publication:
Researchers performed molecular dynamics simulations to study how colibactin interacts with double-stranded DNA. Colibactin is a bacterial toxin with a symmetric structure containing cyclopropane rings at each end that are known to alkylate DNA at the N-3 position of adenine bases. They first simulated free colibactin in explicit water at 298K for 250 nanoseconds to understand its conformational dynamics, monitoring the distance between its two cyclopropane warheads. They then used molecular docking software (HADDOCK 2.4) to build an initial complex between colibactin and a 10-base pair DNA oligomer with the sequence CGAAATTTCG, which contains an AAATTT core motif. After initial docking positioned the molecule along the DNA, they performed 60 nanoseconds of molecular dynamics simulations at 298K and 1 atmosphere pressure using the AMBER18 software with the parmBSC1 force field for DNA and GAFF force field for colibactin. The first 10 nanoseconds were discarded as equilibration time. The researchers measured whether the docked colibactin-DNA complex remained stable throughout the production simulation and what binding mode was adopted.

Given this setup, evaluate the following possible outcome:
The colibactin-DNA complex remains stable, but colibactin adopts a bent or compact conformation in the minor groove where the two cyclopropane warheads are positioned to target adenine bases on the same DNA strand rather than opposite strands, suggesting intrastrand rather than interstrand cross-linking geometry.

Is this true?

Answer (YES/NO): NO